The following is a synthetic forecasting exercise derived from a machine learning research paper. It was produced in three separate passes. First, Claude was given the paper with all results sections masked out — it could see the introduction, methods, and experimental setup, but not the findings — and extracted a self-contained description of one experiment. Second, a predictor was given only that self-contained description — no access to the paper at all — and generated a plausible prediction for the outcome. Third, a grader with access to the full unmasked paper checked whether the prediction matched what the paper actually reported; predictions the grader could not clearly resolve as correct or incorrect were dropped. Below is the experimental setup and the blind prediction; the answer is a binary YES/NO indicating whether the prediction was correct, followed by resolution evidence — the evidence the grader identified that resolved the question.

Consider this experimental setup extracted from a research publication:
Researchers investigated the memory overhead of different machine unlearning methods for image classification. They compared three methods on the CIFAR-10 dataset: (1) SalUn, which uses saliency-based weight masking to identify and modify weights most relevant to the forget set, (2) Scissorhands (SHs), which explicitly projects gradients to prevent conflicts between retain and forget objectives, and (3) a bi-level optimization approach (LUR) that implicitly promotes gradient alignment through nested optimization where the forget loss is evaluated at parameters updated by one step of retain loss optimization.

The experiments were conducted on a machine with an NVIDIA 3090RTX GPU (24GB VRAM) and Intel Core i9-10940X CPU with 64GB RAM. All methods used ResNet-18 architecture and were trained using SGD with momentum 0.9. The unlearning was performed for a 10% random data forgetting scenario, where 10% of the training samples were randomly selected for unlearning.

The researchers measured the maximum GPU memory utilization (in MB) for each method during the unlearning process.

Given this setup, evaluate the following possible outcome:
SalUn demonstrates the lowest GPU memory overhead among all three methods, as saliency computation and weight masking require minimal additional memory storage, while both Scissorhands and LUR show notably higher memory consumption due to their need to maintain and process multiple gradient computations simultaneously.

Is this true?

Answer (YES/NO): YES